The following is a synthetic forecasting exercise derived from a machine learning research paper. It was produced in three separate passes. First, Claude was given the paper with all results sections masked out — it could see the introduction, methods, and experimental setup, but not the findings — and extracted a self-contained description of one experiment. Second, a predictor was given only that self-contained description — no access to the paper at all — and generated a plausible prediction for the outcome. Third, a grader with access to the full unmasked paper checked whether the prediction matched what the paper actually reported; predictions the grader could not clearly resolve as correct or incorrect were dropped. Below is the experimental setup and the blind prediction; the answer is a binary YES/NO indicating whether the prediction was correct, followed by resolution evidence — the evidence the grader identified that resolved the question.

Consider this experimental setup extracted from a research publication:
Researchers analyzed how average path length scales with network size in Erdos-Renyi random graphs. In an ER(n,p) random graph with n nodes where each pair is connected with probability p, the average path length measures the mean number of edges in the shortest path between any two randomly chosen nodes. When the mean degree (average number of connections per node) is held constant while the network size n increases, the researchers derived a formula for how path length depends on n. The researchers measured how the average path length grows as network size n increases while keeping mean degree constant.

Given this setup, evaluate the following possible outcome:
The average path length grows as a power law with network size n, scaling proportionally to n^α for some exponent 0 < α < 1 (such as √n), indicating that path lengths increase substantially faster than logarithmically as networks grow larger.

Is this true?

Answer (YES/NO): NO